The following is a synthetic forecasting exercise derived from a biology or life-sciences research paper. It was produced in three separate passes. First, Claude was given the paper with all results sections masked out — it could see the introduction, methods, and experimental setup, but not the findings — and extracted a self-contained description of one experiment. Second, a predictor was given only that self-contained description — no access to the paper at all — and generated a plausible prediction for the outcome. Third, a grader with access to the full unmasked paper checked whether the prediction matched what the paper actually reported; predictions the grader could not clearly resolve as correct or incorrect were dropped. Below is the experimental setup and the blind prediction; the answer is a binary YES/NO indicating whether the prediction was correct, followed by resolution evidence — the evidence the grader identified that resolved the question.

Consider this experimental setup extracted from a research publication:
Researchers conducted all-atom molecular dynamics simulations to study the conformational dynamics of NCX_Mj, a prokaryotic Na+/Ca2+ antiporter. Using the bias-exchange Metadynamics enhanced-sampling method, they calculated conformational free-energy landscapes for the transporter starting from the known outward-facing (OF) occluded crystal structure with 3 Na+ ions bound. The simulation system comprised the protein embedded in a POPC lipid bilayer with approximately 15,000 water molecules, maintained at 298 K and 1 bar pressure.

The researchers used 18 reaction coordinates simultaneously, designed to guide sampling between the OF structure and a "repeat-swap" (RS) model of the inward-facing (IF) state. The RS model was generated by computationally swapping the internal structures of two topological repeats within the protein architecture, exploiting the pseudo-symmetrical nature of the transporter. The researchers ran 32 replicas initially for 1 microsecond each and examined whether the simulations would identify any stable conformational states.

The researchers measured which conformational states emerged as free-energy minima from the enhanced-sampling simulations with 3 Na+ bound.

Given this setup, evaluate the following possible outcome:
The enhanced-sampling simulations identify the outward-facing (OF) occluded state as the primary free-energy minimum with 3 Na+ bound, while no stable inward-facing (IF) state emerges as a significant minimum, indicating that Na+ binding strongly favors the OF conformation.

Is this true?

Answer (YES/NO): NO